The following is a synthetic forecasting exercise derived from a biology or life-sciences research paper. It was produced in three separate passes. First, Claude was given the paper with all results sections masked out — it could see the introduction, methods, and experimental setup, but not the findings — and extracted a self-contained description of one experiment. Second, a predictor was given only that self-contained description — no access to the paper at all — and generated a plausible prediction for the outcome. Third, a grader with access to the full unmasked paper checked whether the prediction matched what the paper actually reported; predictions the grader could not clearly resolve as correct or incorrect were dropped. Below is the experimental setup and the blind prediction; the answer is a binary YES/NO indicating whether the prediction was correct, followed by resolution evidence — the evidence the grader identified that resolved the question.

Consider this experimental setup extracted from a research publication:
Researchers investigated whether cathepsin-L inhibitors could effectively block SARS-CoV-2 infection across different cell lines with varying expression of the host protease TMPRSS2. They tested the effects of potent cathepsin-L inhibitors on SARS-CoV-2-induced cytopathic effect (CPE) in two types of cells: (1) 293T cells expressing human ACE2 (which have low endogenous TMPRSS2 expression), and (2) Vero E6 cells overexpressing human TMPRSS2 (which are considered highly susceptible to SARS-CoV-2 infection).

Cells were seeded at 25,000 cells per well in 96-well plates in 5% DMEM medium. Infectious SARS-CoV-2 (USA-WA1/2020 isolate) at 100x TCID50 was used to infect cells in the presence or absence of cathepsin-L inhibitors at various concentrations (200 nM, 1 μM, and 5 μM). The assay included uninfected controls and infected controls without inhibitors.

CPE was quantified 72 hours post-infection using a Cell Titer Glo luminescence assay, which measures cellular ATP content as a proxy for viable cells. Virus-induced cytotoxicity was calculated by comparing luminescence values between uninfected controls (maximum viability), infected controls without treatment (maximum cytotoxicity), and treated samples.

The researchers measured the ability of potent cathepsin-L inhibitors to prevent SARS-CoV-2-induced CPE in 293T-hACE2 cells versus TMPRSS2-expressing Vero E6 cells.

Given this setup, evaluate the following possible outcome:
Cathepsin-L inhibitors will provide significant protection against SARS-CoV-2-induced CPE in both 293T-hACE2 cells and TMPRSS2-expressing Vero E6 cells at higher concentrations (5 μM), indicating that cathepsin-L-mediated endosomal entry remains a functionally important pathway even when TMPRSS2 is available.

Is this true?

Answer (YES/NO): NO